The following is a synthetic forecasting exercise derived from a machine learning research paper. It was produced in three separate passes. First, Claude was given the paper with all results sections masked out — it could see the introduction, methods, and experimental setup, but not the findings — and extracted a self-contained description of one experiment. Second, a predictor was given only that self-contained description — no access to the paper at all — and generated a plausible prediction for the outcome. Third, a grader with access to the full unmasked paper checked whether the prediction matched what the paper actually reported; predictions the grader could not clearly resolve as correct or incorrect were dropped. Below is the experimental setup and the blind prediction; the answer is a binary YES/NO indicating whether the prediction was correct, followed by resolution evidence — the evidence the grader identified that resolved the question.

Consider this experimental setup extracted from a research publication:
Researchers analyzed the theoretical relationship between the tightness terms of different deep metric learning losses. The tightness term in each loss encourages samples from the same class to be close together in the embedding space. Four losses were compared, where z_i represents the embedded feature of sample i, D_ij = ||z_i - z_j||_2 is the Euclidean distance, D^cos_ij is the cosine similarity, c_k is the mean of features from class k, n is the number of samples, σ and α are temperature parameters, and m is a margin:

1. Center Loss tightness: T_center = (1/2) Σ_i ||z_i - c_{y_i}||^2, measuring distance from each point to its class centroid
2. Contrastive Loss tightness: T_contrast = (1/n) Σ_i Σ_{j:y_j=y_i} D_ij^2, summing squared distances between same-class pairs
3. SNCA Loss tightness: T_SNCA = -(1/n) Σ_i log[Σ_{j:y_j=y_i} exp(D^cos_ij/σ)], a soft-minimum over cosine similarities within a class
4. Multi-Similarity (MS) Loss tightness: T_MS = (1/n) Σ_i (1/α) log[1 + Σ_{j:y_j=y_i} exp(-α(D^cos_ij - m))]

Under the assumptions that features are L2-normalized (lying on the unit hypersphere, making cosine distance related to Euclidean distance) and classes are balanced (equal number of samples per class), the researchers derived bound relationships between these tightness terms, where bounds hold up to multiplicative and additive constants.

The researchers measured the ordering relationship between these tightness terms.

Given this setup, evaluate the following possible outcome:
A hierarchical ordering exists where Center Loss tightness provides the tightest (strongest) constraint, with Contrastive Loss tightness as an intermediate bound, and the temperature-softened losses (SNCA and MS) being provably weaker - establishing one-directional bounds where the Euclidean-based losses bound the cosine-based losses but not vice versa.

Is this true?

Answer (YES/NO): NO